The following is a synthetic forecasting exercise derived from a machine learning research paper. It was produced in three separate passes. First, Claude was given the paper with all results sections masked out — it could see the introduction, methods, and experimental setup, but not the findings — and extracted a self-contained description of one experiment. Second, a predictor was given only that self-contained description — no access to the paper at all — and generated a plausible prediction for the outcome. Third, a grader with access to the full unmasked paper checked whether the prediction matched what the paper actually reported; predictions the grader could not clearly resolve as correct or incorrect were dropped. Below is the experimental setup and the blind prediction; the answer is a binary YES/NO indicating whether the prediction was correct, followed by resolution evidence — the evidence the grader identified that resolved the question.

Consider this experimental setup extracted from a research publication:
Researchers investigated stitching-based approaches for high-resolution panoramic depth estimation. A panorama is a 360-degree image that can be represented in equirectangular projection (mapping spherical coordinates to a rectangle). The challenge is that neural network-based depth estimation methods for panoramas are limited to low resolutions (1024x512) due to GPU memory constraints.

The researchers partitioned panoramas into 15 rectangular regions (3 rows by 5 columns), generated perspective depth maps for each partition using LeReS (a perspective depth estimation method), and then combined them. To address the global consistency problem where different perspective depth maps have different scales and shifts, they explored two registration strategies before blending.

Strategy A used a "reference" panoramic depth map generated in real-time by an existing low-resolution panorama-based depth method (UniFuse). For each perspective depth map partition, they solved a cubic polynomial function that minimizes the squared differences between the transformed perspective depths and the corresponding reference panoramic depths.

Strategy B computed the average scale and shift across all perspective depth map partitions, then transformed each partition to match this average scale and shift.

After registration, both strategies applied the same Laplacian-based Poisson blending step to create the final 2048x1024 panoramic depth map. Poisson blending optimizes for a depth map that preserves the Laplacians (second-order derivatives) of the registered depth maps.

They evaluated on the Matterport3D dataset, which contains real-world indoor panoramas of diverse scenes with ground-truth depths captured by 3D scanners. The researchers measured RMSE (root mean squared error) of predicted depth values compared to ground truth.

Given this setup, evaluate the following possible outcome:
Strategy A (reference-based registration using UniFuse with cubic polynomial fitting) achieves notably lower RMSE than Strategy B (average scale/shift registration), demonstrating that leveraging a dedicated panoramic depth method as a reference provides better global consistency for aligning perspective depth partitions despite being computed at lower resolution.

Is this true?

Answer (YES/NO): YES